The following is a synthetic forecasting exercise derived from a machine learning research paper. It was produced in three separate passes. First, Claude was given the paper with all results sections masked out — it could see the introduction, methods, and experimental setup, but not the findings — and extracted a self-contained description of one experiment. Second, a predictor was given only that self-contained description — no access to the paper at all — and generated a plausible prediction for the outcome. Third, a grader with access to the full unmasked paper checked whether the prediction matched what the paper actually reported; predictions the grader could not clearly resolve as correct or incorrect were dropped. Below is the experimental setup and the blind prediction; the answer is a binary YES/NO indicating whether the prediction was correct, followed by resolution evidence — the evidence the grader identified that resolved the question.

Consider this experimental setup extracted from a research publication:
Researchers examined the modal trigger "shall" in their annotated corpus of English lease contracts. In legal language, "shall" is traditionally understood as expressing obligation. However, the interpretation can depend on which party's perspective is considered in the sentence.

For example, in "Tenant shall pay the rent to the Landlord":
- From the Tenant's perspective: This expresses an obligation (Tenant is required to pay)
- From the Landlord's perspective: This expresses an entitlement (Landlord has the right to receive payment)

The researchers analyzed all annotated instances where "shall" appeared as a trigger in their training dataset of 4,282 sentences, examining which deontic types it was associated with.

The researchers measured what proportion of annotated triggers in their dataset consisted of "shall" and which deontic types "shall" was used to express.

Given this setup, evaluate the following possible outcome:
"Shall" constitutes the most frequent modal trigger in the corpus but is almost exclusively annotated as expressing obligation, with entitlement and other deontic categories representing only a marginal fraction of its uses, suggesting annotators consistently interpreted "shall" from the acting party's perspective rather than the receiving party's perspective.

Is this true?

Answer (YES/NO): NO